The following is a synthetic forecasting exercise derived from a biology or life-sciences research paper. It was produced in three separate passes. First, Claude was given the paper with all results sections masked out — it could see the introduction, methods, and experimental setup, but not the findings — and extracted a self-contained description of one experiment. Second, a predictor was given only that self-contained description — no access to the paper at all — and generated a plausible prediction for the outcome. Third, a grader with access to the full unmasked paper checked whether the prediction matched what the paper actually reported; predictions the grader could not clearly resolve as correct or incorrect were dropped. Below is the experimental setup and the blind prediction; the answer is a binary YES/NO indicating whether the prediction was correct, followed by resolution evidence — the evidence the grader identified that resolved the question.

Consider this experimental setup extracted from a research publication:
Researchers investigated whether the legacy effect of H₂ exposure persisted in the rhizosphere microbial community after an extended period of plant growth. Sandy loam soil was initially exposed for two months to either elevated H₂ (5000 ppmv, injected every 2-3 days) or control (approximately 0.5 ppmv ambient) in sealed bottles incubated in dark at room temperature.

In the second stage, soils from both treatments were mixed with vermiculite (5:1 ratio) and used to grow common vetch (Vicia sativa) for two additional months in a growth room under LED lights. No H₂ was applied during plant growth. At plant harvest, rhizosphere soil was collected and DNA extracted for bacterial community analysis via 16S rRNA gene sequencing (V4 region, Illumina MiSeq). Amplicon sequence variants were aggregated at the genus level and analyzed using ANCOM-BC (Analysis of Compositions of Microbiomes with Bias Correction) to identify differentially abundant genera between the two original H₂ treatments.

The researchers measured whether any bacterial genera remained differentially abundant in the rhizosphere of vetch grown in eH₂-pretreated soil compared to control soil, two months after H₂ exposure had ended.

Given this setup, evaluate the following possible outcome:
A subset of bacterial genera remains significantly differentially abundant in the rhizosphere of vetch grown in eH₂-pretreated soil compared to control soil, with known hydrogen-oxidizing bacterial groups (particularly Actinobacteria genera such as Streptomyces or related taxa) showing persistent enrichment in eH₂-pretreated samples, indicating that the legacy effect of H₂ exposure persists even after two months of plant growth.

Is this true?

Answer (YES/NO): NO